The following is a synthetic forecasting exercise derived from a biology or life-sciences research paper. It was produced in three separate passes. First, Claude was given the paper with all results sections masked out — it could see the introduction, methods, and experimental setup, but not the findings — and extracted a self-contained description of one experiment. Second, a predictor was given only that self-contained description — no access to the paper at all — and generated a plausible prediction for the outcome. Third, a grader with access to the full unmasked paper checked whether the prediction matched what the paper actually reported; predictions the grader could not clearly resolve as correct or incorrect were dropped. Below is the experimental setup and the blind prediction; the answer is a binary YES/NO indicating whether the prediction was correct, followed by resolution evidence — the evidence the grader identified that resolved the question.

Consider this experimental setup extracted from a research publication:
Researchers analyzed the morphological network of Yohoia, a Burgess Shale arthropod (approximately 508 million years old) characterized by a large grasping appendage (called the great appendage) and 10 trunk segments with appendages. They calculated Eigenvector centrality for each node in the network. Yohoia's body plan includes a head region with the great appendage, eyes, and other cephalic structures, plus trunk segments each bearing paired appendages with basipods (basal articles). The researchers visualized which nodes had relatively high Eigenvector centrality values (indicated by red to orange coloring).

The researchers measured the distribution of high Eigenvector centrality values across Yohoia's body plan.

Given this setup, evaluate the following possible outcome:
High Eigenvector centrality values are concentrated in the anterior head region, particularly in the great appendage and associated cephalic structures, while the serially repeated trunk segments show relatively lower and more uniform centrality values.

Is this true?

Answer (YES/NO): NO